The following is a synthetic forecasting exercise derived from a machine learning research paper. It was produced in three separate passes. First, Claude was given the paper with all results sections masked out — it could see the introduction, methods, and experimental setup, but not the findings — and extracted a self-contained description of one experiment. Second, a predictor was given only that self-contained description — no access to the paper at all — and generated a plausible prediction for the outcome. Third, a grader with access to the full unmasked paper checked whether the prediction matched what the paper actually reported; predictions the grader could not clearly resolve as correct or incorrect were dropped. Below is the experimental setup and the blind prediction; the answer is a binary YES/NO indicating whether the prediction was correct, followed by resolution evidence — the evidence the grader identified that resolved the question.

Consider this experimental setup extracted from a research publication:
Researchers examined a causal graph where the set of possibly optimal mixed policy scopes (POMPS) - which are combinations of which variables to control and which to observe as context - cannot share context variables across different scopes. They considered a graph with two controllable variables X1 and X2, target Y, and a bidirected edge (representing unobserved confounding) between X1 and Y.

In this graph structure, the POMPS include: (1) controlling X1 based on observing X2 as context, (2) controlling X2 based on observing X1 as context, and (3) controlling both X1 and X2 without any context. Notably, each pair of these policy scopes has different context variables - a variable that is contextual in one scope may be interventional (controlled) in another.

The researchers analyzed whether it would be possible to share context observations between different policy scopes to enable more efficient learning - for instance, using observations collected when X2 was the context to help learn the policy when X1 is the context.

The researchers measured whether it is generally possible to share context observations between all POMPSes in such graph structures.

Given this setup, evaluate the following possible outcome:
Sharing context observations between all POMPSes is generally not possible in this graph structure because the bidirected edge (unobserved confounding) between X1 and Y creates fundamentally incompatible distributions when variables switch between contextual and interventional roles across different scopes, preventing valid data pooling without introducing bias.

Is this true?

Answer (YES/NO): NO